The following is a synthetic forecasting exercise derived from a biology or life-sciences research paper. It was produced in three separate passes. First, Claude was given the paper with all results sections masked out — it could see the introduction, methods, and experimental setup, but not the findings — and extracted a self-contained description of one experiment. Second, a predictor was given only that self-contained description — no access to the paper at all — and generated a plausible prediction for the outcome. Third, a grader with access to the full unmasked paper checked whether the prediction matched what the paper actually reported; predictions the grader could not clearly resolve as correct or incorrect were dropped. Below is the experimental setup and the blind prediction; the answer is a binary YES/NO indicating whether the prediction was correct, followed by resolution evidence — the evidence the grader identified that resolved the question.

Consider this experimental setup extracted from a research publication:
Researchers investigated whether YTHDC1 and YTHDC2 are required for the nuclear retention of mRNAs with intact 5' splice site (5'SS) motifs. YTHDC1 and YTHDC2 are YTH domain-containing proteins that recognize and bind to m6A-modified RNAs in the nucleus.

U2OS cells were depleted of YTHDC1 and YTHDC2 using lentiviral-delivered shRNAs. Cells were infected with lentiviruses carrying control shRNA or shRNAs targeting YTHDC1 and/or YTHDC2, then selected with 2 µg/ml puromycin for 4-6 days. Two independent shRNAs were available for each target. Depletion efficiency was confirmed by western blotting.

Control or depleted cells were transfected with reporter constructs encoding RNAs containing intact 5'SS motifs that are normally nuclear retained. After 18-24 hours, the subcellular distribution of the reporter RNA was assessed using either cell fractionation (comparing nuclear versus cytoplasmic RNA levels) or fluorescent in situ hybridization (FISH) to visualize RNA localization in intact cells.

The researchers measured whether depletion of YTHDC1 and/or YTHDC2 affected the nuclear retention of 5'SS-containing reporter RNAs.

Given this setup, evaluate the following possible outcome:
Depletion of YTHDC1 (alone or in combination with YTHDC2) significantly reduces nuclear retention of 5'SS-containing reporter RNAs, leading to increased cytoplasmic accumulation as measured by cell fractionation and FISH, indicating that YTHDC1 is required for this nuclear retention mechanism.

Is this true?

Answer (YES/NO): YES